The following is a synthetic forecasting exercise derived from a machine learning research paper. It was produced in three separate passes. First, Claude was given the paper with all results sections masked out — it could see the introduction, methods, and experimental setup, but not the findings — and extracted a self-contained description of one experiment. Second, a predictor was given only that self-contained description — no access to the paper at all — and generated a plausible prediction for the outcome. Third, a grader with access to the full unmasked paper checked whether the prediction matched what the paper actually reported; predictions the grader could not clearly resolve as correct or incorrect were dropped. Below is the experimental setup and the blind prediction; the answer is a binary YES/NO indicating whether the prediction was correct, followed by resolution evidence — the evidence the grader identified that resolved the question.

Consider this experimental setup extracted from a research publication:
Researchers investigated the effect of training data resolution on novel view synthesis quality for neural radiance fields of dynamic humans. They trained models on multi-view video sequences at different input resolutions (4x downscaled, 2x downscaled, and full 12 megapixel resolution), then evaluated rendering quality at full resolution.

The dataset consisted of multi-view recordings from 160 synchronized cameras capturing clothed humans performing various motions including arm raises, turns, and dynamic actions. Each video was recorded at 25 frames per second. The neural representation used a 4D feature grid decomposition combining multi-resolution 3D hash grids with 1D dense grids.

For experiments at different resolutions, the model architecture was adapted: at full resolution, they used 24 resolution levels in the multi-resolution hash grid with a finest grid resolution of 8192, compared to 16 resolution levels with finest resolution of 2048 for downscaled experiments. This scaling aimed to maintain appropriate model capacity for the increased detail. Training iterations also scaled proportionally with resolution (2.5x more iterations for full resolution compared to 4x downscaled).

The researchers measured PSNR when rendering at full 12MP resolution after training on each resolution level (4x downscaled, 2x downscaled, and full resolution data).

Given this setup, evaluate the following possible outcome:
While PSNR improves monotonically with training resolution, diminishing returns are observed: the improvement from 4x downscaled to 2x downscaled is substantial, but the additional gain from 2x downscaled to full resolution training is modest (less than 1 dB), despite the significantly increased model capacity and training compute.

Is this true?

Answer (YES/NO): NO